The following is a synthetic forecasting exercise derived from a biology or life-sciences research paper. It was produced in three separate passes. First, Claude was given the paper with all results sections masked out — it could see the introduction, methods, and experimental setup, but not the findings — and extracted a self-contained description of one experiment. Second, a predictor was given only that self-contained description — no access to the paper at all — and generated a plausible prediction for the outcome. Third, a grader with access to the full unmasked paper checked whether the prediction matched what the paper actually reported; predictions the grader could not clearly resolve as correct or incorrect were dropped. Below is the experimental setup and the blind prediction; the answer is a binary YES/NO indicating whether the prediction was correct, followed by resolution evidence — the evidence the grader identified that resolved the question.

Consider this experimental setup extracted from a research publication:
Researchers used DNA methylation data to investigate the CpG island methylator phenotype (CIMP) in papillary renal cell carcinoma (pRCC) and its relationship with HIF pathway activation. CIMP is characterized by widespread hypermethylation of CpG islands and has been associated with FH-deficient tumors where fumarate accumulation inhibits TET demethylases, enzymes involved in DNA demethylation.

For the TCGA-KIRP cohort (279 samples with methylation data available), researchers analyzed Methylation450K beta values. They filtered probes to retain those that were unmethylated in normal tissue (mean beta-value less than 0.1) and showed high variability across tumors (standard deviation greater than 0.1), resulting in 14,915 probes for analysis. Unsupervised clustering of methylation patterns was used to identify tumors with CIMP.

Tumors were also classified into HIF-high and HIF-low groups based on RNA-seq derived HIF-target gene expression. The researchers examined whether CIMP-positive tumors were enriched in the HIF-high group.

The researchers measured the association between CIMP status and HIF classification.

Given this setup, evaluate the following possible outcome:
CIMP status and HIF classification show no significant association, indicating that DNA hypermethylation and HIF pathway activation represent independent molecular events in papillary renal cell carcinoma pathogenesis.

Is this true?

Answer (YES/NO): NO